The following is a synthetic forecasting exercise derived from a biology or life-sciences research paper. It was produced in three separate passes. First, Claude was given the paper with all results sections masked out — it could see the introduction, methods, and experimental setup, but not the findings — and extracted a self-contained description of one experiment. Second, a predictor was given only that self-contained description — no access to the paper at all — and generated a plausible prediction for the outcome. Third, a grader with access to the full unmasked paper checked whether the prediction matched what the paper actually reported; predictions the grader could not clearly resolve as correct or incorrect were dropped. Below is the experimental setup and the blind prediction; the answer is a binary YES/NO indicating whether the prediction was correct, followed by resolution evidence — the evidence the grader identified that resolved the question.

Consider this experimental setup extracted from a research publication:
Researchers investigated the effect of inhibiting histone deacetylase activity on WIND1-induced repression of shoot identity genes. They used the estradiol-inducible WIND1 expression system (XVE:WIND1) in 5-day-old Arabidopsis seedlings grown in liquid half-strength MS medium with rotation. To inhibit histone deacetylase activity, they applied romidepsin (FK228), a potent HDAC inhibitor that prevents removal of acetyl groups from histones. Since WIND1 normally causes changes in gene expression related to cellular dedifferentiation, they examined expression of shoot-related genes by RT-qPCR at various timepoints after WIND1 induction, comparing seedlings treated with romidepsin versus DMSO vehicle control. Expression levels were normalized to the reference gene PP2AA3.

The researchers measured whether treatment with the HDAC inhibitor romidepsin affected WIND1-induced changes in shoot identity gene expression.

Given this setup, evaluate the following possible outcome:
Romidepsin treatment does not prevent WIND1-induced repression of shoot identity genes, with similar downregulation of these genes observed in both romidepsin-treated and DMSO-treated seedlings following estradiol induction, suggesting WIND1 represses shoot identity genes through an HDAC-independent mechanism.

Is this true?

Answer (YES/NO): NO